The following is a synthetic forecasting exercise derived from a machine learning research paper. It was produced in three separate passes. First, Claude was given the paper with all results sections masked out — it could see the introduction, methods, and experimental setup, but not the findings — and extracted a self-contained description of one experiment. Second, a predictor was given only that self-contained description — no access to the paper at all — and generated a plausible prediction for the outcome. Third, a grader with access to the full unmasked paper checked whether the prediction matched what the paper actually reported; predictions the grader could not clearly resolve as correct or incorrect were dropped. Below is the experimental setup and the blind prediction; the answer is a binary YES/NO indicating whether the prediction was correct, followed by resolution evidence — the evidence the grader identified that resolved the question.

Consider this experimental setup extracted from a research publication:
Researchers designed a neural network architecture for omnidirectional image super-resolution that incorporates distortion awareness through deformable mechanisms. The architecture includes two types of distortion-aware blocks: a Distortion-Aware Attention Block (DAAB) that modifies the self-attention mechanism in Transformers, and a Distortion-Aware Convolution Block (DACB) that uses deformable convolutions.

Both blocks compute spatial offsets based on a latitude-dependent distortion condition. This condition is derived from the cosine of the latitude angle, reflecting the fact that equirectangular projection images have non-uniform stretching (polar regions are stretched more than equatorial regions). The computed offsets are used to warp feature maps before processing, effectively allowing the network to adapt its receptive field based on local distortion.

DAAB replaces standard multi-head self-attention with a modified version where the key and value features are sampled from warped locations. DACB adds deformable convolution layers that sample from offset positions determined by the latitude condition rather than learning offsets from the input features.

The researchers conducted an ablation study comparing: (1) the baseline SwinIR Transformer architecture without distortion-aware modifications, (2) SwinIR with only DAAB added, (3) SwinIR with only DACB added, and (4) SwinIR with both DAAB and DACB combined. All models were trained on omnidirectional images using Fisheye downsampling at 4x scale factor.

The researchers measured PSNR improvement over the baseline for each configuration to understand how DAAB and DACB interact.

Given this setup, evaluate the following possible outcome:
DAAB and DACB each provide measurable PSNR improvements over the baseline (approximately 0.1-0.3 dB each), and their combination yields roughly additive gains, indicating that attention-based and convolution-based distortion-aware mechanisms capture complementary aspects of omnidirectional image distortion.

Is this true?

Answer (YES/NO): NO